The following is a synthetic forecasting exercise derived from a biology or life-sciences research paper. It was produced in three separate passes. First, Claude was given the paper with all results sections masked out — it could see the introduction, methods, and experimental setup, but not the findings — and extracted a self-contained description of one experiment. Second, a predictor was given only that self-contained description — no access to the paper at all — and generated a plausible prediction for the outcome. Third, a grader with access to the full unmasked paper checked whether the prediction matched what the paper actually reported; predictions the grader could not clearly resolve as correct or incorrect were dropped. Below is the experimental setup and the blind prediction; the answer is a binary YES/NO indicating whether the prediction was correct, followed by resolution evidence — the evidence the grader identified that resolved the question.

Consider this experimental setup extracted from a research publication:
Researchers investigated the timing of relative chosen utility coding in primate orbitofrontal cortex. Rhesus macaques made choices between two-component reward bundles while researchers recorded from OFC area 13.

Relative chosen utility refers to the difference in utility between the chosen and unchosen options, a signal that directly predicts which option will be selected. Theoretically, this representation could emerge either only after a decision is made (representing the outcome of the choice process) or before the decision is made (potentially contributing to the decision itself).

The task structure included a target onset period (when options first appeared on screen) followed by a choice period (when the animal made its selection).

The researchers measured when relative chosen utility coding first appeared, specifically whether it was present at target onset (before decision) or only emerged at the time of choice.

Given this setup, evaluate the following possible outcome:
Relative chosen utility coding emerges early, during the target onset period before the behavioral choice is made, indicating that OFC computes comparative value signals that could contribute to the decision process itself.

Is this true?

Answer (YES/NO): YES